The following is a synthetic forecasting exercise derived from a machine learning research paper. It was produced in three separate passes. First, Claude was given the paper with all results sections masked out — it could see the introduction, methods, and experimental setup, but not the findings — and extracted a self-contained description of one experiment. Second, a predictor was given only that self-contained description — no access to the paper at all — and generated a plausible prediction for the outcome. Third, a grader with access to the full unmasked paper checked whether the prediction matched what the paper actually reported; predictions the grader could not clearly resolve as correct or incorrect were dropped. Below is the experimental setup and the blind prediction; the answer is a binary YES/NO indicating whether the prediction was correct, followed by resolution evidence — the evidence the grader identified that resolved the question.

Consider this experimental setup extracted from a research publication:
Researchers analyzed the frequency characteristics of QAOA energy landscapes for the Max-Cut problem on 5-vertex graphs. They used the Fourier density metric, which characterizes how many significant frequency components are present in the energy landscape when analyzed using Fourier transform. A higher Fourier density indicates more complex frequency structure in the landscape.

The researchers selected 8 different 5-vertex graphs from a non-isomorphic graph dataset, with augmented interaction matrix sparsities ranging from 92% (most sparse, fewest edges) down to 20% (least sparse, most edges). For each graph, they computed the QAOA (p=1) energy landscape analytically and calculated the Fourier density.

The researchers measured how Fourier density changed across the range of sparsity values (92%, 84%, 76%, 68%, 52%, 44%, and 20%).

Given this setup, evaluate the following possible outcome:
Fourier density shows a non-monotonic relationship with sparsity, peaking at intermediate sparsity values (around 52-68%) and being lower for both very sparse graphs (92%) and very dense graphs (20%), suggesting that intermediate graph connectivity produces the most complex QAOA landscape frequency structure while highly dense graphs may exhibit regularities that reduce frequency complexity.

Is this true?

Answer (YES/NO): NO